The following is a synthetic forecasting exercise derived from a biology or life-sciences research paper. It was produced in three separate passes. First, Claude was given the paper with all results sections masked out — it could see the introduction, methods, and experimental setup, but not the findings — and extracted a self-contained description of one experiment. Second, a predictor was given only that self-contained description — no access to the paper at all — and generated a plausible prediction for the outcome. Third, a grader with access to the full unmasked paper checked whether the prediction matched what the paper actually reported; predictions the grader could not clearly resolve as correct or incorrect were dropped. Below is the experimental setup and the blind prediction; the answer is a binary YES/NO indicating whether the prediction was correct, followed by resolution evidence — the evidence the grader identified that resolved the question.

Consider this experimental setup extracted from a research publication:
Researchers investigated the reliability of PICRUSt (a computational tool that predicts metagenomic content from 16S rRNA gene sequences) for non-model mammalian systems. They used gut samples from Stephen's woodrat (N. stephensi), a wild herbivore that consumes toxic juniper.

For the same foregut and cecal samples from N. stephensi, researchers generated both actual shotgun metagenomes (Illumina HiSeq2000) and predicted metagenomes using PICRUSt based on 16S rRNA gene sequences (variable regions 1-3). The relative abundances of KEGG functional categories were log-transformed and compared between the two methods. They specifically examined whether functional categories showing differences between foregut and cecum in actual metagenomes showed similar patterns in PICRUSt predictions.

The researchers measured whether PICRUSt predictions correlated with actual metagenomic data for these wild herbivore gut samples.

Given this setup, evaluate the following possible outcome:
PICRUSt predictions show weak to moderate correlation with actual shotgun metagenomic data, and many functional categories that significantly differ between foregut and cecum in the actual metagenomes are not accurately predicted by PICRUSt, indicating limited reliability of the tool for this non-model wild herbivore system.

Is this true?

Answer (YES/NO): NO